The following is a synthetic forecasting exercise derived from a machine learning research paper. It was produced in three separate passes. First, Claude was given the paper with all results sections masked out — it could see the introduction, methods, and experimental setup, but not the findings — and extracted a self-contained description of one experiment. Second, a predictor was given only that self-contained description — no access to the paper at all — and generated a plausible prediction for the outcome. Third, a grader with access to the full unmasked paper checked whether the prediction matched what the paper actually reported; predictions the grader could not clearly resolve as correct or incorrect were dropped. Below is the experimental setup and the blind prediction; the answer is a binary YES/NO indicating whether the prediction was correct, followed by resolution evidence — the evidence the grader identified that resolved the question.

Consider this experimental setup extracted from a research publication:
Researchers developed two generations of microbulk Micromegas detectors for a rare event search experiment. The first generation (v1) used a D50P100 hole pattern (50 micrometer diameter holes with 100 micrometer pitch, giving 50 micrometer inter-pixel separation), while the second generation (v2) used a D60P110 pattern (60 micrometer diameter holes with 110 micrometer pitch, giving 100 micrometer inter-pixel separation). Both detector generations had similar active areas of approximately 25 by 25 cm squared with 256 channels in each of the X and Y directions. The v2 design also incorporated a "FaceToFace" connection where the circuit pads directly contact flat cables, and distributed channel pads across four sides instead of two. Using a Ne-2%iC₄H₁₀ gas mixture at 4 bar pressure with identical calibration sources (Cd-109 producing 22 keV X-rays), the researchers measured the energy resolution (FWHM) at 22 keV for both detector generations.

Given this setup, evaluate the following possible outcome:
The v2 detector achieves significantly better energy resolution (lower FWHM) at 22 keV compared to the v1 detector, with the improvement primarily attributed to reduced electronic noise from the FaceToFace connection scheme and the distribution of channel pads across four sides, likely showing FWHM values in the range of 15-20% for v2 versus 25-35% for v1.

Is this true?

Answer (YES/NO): NO